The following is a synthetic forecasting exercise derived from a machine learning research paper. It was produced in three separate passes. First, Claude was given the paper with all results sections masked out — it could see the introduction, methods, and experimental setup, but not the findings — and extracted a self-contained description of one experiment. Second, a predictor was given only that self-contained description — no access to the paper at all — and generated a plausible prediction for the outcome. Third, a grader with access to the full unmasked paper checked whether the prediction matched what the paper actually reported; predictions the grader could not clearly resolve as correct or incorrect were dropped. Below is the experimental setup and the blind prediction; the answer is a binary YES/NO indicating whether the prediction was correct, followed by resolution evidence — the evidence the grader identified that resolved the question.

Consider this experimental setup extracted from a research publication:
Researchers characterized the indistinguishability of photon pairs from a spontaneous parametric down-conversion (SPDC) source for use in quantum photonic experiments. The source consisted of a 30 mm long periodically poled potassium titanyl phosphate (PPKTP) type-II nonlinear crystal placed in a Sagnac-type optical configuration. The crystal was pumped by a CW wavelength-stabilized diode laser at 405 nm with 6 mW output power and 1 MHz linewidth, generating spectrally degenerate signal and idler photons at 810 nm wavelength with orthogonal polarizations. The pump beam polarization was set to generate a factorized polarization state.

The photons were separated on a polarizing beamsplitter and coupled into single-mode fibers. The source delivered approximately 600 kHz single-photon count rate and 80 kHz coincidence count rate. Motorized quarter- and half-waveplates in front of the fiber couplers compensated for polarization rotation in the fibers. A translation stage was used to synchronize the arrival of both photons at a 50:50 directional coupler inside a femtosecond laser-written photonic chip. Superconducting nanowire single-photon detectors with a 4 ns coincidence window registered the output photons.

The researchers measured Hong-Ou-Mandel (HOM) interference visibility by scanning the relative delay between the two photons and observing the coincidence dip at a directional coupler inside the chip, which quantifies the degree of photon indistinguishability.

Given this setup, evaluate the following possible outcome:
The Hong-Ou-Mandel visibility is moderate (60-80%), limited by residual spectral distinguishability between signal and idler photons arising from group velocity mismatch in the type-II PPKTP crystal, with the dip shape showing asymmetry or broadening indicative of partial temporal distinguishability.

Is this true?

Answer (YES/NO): NO